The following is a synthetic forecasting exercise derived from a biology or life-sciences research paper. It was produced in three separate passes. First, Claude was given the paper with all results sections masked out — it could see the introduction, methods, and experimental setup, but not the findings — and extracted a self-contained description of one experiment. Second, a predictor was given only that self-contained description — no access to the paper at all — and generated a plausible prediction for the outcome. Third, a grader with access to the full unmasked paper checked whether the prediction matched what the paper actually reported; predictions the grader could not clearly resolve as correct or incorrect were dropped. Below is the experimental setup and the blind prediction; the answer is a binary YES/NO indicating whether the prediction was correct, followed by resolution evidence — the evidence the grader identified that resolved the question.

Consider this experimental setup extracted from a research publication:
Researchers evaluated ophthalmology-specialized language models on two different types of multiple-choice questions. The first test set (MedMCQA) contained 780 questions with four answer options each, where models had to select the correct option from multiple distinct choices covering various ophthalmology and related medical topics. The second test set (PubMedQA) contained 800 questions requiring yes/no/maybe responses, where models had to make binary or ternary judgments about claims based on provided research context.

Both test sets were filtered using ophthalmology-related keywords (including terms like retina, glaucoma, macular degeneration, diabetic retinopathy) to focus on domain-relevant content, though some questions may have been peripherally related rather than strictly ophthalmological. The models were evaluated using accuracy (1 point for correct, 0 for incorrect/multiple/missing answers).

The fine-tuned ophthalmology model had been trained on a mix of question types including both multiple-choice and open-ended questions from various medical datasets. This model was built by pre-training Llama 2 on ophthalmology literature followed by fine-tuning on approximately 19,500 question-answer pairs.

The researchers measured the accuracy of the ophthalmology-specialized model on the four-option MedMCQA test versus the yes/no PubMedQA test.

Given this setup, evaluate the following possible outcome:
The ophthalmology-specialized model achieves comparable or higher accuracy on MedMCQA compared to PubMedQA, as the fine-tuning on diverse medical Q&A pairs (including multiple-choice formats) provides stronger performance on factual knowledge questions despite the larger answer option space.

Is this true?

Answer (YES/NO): NO